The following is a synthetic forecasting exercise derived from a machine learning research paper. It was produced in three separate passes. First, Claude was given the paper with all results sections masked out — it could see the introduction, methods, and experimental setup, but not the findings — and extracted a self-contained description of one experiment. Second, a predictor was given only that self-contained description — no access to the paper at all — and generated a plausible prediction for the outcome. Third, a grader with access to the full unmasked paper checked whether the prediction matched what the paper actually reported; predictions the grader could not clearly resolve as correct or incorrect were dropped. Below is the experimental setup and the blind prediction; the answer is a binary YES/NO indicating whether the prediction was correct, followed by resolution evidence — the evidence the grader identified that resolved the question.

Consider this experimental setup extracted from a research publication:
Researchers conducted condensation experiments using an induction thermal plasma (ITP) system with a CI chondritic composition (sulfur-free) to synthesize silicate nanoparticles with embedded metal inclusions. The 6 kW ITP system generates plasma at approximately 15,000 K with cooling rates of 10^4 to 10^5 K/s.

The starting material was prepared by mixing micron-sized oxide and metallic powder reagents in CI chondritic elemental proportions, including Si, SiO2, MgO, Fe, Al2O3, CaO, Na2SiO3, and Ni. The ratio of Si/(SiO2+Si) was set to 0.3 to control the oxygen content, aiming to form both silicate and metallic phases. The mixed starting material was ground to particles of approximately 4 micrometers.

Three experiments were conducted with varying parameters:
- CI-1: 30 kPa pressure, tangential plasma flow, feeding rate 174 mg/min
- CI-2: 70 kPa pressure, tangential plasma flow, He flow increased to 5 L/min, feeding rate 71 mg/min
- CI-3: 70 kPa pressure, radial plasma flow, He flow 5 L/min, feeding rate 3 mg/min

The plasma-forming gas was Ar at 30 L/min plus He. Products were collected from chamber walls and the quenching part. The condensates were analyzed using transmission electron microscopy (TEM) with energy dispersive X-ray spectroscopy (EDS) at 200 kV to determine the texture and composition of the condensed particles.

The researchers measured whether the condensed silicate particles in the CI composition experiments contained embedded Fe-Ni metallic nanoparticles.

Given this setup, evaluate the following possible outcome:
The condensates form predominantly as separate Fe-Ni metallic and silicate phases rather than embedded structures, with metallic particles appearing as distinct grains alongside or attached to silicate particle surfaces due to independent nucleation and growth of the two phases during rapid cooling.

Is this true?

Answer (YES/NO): NO